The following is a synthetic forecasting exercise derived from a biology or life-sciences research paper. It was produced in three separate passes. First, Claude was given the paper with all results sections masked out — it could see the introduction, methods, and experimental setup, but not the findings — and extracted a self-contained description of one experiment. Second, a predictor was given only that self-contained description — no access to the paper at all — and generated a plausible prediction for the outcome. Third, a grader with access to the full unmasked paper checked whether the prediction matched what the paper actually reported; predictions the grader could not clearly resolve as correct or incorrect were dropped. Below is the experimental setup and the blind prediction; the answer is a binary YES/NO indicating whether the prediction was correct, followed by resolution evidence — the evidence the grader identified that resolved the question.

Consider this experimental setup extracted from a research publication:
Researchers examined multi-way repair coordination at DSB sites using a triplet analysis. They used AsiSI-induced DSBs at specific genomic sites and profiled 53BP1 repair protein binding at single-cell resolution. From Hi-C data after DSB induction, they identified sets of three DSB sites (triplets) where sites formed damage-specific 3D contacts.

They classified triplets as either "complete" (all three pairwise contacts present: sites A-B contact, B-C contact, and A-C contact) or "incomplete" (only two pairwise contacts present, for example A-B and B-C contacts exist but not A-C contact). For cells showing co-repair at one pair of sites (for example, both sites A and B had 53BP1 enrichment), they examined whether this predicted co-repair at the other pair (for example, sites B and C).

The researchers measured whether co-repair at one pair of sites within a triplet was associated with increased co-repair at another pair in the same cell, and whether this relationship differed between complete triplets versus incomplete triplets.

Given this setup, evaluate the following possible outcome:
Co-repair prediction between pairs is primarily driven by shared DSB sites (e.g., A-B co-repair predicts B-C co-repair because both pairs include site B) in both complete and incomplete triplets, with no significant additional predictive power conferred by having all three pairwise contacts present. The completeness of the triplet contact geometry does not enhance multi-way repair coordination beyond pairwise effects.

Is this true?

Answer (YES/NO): NO